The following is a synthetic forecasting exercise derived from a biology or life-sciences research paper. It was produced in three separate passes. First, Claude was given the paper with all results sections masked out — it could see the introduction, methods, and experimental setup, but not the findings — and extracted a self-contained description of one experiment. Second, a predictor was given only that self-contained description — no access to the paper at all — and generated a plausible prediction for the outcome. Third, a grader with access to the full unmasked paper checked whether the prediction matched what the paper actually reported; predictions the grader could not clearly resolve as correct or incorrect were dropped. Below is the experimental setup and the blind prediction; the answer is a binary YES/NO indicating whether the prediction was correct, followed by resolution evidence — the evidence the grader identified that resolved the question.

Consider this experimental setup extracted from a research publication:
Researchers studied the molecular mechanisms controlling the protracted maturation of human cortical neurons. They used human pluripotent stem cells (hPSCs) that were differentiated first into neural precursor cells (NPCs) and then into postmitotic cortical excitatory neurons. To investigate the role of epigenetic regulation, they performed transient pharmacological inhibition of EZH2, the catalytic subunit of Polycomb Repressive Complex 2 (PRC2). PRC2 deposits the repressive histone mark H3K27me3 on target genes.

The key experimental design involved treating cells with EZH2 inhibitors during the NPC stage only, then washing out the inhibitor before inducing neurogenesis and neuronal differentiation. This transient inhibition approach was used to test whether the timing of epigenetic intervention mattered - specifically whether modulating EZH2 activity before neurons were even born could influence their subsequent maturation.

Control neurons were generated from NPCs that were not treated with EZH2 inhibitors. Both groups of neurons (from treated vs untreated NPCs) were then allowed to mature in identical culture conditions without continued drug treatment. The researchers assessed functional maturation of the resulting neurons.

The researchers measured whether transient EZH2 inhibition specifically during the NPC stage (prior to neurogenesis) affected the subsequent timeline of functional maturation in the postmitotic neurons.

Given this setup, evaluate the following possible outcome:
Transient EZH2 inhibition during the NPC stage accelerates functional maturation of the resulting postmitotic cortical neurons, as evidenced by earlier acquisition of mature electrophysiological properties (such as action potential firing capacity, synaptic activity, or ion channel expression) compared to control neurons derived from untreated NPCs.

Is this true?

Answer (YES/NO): YES